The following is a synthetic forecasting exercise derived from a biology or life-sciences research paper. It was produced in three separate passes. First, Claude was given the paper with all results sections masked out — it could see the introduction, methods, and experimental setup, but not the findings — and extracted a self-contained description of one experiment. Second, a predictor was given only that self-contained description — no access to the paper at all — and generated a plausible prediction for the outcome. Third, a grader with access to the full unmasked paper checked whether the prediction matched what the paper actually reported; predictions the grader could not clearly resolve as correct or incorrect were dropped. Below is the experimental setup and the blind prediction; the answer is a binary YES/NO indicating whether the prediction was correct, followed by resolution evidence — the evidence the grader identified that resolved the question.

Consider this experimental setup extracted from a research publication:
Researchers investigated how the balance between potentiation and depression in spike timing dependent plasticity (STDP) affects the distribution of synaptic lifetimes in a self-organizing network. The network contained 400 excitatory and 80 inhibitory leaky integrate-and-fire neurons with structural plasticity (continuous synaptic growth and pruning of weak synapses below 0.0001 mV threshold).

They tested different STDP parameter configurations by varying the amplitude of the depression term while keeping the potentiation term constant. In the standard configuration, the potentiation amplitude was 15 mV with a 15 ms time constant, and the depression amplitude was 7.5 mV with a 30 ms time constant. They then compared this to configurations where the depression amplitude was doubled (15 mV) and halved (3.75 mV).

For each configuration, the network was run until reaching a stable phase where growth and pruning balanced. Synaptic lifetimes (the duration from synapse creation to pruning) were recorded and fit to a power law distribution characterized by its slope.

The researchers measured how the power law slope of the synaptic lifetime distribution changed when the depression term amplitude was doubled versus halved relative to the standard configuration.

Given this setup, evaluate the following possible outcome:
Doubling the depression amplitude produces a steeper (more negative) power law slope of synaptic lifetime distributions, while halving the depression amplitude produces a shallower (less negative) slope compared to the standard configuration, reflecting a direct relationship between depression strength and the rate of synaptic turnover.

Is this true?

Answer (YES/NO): YES